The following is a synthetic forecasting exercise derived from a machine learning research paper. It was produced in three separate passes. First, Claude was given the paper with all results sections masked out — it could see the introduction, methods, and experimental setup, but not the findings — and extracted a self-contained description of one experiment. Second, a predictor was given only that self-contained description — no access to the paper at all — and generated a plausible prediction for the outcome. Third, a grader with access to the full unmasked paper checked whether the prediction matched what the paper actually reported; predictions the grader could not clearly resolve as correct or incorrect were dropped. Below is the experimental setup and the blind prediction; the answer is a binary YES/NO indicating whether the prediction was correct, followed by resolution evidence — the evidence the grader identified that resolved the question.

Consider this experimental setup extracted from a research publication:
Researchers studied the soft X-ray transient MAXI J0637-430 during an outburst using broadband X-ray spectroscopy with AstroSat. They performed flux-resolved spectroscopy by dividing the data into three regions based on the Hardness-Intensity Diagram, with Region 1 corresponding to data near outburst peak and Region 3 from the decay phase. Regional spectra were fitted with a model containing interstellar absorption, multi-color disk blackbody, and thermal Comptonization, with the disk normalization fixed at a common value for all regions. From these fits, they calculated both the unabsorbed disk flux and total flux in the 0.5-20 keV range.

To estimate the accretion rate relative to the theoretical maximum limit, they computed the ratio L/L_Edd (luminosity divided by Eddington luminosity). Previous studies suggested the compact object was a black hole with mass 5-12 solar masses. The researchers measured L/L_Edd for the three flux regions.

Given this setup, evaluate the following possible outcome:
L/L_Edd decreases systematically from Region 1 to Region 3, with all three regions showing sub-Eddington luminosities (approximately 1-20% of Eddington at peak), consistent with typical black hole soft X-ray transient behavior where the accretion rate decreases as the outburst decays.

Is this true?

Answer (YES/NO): YES